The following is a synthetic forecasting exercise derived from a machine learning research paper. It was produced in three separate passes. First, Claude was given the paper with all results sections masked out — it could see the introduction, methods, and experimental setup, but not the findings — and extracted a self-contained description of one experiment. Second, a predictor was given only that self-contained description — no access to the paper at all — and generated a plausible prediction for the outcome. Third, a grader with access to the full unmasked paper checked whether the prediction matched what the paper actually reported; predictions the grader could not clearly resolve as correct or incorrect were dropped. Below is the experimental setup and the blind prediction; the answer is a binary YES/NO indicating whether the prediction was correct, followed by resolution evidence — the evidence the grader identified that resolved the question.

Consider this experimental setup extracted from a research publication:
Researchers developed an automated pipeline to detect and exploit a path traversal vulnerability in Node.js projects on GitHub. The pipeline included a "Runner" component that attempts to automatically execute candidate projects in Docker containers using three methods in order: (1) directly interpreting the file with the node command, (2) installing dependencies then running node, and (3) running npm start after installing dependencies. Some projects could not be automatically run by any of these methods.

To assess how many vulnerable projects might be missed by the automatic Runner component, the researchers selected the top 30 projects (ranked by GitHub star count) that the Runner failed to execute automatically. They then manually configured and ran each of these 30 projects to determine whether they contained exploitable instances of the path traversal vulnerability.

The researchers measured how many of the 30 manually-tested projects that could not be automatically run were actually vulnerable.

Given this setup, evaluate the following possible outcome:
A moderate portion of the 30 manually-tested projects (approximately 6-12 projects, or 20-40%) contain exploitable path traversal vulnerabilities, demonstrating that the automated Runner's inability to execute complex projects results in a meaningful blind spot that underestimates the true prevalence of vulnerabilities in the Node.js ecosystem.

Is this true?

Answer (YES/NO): YES